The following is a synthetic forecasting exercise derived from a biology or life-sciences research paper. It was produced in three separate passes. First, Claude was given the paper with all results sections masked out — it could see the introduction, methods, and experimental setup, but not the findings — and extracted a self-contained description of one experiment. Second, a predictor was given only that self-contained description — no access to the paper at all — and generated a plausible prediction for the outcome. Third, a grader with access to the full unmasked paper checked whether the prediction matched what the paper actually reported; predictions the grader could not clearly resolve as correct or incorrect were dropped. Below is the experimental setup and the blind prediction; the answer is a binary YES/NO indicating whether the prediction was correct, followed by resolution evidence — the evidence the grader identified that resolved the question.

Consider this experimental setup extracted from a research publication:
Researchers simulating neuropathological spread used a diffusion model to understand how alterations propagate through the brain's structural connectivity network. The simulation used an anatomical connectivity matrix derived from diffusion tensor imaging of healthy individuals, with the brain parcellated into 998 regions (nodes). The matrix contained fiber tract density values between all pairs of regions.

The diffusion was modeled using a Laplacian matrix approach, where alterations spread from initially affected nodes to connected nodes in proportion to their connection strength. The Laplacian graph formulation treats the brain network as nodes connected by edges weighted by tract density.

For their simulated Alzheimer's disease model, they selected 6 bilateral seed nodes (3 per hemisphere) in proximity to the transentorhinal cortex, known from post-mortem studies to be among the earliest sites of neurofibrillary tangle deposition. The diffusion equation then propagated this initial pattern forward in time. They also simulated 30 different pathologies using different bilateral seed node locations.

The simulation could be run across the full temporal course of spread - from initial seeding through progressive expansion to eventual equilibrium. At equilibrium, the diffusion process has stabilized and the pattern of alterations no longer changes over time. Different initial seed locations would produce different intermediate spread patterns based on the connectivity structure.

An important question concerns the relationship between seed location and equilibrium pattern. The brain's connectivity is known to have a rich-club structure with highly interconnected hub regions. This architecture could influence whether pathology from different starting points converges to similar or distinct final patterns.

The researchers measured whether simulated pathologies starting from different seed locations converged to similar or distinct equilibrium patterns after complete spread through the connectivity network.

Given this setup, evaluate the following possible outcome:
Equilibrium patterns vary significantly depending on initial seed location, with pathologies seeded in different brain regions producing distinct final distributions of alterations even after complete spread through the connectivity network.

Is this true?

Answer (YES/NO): NO